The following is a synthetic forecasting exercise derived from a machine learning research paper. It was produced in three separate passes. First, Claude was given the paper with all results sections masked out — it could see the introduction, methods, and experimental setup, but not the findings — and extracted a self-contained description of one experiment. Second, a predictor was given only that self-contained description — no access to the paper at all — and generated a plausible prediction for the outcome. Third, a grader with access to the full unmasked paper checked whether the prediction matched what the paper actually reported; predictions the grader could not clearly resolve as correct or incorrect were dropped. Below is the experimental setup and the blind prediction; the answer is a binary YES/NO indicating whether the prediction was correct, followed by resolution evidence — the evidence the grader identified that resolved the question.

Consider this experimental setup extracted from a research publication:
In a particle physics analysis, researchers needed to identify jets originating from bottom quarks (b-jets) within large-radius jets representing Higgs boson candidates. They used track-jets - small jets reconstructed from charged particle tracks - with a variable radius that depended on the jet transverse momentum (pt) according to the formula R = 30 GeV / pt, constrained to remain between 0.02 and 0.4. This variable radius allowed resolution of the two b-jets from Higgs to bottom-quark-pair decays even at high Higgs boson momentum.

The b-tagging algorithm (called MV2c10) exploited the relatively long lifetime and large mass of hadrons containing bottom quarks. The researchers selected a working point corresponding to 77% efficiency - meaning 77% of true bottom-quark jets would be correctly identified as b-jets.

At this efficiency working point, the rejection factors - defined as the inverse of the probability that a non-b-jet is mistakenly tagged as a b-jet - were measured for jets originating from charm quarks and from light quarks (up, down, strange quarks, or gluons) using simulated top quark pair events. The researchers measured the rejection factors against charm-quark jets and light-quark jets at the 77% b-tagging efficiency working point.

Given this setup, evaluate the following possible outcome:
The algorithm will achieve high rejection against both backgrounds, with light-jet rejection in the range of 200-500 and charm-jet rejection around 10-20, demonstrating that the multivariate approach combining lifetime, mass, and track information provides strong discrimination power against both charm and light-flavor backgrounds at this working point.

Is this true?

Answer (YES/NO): NO